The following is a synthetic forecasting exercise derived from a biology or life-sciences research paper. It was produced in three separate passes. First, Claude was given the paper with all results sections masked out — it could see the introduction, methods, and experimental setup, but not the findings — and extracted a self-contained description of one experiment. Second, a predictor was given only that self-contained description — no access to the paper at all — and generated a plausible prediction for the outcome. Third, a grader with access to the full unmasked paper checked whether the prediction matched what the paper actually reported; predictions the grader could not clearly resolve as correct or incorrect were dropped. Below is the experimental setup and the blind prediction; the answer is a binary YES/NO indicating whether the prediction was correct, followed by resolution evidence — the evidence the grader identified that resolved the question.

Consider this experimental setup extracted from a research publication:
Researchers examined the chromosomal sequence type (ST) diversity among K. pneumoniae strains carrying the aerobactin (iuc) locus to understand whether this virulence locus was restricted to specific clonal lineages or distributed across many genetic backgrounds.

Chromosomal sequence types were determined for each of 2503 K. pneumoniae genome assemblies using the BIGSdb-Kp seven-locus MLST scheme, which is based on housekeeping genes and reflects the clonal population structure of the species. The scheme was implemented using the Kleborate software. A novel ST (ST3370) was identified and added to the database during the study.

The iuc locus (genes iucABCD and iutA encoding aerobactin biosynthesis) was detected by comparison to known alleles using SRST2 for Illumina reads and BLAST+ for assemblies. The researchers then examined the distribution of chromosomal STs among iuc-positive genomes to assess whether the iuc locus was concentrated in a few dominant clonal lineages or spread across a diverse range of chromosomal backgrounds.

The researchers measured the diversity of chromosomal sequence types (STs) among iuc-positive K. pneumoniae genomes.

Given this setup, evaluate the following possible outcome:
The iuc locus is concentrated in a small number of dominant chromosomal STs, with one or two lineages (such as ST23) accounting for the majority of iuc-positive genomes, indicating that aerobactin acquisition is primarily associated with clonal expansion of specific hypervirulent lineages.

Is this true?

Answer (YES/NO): NO